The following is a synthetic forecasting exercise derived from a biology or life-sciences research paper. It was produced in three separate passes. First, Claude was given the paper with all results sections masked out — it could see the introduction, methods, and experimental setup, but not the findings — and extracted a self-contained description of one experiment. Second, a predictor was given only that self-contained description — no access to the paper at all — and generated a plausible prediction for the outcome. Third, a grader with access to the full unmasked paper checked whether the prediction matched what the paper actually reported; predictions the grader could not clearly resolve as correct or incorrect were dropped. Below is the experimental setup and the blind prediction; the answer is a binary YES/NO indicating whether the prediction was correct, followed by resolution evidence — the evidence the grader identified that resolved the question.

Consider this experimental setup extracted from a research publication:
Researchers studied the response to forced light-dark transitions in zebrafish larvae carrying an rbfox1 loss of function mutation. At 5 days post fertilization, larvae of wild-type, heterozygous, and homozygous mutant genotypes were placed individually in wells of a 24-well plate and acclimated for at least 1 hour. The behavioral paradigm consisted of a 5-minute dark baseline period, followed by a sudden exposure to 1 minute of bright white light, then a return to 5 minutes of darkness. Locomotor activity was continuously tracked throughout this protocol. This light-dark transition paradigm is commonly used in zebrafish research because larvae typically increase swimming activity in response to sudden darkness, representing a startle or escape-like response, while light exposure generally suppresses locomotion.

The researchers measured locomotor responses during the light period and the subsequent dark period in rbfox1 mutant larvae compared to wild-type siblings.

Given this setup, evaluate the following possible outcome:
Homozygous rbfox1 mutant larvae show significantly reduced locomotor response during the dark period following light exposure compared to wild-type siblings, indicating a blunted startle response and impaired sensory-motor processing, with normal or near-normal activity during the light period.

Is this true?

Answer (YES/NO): NO